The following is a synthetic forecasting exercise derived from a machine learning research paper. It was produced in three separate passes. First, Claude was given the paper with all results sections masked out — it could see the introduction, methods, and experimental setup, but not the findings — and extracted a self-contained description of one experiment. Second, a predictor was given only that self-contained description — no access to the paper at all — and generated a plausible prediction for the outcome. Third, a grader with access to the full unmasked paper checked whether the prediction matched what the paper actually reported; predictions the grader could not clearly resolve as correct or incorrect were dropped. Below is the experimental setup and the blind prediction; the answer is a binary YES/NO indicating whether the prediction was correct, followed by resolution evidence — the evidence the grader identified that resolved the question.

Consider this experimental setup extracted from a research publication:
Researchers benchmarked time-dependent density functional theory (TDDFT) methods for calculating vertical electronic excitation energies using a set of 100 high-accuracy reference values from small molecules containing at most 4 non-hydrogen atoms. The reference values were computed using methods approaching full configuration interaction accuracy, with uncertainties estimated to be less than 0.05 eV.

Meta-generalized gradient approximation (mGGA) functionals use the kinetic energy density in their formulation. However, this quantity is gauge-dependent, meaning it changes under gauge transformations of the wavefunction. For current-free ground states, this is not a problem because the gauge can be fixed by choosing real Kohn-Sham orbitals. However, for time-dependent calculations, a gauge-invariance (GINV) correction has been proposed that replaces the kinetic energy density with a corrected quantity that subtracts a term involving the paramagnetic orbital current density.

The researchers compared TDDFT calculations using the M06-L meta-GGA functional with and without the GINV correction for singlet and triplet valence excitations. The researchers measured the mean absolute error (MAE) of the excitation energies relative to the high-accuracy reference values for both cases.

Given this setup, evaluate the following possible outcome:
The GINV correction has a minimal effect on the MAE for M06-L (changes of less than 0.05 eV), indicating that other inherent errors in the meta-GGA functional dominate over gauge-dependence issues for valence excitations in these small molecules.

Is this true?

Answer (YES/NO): YES